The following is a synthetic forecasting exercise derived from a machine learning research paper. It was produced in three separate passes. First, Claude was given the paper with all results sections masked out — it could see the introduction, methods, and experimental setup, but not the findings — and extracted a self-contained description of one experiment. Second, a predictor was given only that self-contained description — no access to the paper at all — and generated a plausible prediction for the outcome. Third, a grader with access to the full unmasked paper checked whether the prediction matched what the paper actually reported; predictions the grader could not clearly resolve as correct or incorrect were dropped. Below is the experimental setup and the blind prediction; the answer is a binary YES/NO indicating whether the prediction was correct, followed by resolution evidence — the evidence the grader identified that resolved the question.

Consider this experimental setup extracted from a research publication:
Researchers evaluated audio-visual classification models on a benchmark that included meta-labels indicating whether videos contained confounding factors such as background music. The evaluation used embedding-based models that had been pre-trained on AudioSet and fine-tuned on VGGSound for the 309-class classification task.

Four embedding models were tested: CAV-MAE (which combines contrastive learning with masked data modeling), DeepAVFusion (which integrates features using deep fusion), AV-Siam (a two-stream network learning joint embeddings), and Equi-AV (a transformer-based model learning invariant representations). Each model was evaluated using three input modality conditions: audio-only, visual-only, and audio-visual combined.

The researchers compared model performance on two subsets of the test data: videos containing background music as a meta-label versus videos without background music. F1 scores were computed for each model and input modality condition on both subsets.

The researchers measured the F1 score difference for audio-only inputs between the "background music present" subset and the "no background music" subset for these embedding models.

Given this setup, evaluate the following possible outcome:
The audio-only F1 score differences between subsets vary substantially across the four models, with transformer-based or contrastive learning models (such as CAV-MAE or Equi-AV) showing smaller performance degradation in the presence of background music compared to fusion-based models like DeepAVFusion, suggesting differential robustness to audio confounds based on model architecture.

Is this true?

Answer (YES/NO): NO